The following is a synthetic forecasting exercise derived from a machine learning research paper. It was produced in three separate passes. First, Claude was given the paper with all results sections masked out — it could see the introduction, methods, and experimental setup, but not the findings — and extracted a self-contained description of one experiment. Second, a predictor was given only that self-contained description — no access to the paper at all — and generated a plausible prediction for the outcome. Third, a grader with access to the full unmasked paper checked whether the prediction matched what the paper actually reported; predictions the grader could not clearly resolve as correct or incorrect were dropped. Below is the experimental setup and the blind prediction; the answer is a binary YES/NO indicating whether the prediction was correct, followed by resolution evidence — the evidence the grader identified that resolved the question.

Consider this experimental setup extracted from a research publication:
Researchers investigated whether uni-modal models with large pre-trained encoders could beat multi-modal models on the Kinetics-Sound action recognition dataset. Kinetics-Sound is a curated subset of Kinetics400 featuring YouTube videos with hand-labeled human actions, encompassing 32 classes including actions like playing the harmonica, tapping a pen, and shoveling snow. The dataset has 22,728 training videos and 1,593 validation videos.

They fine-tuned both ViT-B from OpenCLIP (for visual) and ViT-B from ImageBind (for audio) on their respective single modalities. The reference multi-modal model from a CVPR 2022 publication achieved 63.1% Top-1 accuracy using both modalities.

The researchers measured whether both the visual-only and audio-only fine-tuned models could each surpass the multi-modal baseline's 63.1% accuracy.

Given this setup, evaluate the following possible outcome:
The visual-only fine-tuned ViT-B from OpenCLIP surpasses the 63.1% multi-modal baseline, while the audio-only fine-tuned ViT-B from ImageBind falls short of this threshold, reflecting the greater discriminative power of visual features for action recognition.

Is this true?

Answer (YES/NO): NO